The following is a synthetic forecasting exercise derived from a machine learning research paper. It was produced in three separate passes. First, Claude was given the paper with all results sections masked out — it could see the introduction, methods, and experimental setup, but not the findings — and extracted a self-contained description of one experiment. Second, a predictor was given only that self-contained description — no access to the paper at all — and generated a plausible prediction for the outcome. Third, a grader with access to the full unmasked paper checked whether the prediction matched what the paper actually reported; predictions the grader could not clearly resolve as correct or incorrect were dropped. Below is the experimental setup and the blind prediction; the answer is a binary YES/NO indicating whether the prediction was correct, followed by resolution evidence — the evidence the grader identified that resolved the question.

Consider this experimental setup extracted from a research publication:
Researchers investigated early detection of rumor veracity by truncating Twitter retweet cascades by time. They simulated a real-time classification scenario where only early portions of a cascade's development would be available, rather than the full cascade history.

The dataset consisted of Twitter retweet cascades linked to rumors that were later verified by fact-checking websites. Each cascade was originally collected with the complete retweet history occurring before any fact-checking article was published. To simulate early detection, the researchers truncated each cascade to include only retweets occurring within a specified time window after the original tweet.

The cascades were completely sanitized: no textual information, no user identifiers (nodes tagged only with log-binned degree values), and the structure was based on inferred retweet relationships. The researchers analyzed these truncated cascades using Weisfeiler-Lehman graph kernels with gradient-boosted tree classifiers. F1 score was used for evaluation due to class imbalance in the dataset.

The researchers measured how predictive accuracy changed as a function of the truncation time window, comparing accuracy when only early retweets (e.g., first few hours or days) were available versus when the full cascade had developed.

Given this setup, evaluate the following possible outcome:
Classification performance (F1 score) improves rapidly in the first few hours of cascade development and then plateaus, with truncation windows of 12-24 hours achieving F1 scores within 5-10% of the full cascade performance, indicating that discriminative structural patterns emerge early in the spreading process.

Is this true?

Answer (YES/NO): NO